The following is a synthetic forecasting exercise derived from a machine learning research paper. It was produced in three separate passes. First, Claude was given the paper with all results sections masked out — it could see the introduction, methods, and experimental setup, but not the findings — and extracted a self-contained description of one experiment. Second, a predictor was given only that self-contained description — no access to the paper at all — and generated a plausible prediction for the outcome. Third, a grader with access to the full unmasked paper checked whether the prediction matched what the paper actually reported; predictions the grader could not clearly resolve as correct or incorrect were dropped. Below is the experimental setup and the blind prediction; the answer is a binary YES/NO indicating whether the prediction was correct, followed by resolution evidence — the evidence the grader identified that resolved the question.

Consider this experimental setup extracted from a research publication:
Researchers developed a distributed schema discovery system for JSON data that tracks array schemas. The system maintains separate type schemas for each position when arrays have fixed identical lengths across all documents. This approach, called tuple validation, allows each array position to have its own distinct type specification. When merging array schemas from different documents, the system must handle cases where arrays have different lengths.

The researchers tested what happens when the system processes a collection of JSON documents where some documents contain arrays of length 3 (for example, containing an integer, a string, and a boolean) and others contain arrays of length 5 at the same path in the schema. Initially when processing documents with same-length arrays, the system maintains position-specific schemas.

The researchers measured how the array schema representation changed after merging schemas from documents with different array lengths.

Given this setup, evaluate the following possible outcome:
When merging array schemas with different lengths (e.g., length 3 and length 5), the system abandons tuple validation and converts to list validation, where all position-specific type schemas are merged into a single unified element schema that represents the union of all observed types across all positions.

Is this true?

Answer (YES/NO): YES